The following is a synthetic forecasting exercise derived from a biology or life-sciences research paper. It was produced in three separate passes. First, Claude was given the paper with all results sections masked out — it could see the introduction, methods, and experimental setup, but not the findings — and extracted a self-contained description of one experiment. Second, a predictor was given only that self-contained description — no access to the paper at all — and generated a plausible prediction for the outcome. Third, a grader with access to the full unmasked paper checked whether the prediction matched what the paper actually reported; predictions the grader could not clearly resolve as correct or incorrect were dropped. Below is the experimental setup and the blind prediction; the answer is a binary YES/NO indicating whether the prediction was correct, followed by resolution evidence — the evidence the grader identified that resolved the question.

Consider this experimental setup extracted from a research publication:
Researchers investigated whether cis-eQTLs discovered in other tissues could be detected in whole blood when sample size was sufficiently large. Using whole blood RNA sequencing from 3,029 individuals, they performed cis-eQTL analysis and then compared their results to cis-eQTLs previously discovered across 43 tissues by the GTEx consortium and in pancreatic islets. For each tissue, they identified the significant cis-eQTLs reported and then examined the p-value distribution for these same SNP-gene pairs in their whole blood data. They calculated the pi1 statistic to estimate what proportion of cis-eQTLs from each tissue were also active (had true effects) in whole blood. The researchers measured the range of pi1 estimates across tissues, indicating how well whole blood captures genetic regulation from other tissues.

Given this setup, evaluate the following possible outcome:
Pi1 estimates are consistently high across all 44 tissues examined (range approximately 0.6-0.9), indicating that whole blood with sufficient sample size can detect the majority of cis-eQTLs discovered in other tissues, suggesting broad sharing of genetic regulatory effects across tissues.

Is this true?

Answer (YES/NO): NO